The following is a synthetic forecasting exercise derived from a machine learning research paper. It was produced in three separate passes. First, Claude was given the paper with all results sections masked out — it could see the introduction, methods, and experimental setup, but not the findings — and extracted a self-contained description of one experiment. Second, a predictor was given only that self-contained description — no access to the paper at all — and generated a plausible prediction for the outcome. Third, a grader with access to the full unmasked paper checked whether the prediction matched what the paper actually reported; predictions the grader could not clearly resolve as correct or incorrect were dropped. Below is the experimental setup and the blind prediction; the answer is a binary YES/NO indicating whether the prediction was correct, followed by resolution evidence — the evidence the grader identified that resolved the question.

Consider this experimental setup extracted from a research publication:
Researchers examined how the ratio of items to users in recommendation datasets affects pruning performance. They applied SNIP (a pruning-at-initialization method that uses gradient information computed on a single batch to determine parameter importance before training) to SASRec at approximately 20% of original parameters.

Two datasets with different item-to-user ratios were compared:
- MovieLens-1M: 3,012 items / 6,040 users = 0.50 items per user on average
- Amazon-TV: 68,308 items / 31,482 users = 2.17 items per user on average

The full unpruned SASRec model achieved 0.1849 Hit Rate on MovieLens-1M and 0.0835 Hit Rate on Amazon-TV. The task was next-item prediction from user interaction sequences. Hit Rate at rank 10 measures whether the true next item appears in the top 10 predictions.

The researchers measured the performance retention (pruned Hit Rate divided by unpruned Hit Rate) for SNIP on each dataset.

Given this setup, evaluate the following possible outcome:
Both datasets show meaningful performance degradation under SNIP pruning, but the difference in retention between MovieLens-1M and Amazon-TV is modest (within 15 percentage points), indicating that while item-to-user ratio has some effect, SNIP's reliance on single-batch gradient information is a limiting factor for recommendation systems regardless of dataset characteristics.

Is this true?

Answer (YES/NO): NO